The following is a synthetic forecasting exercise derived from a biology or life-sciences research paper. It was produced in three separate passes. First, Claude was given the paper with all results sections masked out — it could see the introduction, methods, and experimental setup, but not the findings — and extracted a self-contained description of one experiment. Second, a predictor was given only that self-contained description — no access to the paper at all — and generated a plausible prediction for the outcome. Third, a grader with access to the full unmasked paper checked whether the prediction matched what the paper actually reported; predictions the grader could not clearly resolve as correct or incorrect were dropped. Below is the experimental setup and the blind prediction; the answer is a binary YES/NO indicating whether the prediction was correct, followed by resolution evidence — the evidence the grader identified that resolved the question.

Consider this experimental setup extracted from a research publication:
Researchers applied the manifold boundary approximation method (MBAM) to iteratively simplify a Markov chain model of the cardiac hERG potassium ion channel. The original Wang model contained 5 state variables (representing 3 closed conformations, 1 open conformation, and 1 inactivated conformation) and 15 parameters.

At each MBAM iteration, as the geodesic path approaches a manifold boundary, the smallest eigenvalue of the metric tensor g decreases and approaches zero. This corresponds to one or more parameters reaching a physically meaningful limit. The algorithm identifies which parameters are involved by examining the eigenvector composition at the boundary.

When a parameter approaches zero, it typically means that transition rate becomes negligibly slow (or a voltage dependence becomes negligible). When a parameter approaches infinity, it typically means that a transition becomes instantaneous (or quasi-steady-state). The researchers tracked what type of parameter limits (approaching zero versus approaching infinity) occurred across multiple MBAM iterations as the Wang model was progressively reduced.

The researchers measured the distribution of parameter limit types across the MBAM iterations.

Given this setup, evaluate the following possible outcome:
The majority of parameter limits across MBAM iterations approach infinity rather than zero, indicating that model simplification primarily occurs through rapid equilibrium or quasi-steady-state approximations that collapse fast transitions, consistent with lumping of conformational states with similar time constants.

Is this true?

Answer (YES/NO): YES